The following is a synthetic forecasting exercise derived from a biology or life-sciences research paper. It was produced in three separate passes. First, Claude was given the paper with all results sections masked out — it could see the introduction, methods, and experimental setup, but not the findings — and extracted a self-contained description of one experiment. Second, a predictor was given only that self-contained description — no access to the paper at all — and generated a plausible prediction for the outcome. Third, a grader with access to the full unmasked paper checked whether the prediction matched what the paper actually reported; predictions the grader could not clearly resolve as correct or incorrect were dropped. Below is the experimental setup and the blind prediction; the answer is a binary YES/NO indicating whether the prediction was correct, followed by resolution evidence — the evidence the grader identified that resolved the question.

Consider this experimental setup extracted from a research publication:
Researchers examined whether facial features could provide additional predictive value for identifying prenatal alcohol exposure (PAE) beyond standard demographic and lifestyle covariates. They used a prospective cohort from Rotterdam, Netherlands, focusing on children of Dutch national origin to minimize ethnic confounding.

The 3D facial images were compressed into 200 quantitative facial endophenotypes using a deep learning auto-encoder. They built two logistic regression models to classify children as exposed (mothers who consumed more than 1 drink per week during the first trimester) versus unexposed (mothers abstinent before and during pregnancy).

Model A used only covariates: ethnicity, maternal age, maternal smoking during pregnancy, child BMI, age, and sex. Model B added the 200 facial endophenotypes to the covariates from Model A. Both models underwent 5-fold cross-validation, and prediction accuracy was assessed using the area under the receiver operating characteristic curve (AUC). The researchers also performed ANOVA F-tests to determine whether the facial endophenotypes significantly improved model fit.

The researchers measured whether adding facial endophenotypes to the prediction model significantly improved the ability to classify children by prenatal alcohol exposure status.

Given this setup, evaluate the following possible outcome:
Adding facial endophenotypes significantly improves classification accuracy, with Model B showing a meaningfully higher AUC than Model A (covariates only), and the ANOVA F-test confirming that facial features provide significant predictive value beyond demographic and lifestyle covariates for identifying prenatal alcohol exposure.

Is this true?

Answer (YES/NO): NO